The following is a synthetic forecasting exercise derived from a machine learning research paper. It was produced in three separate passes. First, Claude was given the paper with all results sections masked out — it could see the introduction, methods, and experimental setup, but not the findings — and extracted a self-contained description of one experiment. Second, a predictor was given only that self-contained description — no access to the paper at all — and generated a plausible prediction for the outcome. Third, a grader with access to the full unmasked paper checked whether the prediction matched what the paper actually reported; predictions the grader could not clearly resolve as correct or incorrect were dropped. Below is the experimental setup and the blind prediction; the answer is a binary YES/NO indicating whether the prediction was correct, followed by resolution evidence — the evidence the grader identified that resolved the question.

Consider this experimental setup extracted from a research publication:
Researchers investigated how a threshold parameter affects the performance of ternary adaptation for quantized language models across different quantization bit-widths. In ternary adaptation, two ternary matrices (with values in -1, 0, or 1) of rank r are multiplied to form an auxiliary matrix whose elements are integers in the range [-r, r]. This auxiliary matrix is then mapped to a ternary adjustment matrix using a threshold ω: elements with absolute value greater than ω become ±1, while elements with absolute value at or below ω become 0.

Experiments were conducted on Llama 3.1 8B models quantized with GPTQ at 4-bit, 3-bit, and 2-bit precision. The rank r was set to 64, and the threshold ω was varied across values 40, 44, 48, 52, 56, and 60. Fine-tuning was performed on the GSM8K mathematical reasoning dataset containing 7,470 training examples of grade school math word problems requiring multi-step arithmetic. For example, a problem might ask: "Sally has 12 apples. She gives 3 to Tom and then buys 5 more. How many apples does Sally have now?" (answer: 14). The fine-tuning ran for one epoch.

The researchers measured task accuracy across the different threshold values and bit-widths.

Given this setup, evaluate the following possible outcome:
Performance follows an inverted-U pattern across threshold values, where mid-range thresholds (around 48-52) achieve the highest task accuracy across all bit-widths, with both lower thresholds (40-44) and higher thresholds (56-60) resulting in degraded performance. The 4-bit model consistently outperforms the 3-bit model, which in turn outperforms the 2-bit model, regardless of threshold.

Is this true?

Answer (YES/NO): NO